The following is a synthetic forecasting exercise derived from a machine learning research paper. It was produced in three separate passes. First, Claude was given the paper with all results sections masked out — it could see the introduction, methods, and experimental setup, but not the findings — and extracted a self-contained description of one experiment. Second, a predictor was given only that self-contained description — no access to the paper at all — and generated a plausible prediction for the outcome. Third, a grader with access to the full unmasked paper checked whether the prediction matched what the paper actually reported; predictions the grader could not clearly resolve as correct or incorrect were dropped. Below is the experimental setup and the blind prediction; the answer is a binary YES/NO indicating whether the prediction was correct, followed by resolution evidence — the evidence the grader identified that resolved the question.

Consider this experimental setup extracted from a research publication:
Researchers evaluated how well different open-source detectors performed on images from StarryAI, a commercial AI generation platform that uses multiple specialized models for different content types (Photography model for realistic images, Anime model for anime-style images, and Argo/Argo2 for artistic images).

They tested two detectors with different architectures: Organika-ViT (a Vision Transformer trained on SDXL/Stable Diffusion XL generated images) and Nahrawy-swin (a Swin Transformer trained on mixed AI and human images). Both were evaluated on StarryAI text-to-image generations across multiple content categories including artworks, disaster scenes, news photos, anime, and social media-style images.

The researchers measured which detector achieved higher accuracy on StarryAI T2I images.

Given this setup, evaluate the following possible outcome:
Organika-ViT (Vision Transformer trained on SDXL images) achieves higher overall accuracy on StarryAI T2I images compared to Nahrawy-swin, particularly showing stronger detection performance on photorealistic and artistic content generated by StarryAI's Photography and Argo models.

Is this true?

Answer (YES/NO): NO